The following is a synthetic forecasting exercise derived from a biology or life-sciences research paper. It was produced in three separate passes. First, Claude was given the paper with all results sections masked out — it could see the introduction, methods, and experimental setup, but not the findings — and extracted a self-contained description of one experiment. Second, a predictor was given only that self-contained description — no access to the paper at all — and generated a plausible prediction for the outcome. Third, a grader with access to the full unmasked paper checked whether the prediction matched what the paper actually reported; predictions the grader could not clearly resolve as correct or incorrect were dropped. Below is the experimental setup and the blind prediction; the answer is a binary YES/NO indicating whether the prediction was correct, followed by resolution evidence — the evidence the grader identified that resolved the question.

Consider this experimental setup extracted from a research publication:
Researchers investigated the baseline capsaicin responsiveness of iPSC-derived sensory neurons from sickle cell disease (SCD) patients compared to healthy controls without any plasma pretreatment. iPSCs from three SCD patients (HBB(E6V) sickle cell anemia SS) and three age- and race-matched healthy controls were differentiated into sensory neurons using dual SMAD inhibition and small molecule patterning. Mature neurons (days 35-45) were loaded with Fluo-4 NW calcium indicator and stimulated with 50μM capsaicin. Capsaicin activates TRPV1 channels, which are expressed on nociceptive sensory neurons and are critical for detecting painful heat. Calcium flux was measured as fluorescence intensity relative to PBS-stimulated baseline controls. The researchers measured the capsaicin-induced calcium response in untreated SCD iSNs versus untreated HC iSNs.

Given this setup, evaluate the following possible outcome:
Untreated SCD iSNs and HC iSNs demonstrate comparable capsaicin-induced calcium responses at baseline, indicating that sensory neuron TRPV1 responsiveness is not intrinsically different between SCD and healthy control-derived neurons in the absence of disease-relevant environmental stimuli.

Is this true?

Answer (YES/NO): YES